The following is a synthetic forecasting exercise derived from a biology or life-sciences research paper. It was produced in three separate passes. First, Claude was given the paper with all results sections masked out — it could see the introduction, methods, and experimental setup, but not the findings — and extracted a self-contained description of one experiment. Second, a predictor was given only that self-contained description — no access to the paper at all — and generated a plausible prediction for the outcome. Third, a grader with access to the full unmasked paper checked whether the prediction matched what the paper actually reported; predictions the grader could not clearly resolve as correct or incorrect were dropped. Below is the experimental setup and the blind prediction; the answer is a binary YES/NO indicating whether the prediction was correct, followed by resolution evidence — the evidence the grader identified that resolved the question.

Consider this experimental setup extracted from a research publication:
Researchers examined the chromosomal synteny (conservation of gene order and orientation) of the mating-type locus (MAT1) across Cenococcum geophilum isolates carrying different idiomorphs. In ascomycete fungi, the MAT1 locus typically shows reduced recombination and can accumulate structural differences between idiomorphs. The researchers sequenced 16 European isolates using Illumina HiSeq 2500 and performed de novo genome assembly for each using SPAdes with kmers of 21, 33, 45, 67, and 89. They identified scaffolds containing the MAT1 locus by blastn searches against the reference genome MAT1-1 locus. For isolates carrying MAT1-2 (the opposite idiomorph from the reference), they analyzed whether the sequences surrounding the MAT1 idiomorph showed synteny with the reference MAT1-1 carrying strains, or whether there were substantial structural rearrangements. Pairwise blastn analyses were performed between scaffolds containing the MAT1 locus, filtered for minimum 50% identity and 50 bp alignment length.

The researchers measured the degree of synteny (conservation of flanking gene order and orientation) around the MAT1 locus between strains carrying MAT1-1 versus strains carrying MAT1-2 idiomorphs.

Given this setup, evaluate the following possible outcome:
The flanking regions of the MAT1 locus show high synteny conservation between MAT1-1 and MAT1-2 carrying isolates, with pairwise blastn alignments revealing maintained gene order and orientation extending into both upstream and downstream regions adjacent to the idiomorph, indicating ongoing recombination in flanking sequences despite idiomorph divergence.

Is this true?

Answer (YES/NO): NO